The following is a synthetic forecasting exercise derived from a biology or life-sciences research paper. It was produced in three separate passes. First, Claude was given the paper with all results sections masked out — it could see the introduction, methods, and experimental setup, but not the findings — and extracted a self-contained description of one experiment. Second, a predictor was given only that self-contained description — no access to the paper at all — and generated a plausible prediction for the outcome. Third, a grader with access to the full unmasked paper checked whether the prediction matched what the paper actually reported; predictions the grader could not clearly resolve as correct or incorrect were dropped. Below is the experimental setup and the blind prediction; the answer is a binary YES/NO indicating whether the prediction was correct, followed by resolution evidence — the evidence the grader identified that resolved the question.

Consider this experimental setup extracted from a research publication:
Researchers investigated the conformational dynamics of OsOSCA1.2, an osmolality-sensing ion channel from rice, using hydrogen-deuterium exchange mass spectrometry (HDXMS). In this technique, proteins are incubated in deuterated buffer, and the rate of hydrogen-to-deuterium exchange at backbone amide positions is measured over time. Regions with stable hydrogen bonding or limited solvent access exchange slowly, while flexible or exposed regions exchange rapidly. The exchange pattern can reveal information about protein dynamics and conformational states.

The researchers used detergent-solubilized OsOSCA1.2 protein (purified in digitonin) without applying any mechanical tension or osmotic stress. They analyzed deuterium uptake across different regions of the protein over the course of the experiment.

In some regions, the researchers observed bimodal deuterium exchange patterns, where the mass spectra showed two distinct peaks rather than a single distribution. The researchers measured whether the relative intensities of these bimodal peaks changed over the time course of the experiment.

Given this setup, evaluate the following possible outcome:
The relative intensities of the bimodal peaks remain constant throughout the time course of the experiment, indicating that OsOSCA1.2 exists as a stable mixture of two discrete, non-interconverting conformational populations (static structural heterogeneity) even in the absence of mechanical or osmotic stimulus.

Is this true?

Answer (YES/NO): YES